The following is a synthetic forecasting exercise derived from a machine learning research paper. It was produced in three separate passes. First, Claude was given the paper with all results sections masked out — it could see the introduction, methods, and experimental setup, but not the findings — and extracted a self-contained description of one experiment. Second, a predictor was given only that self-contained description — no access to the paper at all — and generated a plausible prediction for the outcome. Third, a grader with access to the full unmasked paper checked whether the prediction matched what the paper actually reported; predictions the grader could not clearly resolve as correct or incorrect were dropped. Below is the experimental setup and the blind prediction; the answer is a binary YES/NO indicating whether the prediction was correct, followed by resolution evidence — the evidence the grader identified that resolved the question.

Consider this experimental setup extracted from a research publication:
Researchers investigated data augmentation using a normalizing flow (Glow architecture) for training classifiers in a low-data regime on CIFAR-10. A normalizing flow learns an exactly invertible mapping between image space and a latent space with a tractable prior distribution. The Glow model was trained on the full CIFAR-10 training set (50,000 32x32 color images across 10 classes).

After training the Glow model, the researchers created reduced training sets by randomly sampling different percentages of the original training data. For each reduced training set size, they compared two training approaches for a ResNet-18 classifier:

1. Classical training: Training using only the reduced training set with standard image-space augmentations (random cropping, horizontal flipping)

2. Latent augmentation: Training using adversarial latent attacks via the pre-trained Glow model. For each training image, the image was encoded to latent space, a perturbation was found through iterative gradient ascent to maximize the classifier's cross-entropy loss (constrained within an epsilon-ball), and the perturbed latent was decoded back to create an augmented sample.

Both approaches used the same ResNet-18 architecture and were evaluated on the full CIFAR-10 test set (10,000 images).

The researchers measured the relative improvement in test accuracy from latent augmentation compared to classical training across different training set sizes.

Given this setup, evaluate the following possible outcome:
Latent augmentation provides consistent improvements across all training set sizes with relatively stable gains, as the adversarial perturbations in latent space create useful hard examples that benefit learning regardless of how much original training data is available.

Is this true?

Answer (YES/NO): NO